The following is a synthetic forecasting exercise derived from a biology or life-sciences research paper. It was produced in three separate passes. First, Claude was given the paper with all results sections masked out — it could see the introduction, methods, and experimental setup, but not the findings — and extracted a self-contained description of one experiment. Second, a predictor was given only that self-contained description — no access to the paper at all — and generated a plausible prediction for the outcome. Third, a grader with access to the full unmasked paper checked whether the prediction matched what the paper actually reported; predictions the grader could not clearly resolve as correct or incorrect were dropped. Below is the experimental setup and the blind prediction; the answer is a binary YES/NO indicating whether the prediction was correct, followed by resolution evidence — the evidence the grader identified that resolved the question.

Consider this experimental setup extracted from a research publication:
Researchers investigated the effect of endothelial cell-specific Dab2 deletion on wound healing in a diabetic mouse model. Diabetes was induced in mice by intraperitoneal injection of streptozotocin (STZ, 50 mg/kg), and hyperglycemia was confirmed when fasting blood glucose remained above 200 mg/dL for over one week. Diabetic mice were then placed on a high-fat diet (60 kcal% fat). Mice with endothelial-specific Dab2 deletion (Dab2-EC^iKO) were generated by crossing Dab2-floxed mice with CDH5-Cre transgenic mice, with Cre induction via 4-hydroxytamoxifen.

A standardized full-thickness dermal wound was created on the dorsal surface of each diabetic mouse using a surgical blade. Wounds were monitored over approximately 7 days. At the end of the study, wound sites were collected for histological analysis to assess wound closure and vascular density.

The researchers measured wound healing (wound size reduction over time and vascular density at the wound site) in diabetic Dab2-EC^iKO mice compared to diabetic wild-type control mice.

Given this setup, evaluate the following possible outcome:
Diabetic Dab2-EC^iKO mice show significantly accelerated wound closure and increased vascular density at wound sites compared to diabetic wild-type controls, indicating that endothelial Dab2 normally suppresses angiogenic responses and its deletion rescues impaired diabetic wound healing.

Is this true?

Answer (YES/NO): NO